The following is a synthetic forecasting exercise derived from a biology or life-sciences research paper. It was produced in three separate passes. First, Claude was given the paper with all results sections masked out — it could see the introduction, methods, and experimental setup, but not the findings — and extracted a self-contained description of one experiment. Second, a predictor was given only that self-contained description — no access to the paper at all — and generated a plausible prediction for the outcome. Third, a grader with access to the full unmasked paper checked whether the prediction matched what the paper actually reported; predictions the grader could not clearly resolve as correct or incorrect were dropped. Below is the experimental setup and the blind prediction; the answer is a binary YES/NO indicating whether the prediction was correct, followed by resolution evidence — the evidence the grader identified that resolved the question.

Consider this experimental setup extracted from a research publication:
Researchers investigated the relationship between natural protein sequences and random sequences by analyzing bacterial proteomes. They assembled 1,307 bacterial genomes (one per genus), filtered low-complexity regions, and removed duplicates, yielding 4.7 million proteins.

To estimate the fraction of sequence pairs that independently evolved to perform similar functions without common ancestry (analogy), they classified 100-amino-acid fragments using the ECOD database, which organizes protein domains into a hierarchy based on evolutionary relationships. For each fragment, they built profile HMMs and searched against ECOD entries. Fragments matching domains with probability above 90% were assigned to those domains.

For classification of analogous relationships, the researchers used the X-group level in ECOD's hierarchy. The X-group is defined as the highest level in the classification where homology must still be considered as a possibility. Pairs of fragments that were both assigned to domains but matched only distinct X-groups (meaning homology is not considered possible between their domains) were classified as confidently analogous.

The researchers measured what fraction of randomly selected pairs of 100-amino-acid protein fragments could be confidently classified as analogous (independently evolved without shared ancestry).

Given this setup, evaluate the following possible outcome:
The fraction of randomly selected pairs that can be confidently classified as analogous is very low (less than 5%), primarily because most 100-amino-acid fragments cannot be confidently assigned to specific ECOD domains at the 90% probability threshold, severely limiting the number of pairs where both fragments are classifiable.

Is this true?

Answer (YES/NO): NO